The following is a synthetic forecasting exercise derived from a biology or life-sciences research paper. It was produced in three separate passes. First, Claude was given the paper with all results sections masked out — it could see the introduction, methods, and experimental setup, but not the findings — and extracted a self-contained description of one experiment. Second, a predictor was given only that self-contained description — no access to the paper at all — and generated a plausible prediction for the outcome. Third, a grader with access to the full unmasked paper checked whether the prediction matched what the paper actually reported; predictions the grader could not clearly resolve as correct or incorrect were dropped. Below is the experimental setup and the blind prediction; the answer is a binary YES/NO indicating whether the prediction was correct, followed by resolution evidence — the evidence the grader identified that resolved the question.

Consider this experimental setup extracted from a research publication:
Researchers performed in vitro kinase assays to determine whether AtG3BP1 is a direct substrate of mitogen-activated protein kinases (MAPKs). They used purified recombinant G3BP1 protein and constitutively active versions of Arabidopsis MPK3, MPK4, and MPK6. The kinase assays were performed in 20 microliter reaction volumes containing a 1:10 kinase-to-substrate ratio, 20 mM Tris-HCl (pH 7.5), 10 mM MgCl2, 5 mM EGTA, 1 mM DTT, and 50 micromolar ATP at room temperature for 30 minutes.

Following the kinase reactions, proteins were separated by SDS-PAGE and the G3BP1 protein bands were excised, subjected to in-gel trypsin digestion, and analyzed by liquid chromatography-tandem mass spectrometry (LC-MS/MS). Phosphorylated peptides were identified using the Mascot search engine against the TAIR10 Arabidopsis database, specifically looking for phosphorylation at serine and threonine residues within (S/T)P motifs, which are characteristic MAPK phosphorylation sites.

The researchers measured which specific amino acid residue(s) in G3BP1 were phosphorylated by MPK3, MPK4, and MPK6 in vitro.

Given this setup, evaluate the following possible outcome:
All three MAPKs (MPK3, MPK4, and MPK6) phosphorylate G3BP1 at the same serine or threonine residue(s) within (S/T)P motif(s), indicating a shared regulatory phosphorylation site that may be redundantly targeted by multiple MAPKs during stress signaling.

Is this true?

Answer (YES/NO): YES